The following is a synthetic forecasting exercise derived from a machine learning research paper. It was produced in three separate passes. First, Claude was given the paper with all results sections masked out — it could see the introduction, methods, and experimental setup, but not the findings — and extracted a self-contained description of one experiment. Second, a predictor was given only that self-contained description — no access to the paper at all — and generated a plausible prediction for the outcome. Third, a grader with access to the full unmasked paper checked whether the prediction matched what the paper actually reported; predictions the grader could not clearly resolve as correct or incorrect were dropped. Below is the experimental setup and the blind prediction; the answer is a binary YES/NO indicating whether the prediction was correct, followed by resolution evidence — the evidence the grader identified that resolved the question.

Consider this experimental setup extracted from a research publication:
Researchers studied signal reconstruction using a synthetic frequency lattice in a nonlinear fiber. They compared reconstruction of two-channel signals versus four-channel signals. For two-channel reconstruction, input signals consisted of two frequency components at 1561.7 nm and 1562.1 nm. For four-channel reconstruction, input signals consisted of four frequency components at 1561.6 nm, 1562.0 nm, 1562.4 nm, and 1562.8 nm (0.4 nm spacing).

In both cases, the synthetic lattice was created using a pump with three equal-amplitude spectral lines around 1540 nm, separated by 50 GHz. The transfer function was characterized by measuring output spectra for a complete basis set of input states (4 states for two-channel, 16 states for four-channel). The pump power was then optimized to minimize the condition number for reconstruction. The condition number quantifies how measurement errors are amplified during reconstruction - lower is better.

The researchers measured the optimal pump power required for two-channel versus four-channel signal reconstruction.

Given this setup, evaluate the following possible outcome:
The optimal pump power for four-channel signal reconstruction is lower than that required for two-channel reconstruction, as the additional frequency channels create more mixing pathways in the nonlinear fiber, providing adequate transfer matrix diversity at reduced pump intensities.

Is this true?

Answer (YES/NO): NO